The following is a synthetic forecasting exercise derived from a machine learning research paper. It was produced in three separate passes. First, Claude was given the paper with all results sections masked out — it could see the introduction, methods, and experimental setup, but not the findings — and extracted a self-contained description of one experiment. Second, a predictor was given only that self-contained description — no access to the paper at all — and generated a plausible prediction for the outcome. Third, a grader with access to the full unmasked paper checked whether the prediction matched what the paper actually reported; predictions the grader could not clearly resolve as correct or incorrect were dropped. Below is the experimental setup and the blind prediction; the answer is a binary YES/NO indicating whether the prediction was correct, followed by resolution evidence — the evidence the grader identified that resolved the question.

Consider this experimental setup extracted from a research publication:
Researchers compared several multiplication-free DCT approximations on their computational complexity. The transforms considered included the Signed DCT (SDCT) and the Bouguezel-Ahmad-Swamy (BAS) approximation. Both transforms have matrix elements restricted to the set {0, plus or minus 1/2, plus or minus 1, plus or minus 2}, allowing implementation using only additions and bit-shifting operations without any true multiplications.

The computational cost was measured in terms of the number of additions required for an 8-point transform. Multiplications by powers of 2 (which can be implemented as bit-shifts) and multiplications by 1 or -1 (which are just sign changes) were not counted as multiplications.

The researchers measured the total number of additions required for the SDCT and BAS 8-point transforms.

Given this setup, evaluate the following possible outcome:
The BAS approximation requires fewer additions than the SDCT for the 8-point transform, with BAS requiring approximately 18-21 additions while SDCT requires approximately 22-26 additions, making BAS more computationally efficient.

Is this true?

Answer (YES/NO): YES